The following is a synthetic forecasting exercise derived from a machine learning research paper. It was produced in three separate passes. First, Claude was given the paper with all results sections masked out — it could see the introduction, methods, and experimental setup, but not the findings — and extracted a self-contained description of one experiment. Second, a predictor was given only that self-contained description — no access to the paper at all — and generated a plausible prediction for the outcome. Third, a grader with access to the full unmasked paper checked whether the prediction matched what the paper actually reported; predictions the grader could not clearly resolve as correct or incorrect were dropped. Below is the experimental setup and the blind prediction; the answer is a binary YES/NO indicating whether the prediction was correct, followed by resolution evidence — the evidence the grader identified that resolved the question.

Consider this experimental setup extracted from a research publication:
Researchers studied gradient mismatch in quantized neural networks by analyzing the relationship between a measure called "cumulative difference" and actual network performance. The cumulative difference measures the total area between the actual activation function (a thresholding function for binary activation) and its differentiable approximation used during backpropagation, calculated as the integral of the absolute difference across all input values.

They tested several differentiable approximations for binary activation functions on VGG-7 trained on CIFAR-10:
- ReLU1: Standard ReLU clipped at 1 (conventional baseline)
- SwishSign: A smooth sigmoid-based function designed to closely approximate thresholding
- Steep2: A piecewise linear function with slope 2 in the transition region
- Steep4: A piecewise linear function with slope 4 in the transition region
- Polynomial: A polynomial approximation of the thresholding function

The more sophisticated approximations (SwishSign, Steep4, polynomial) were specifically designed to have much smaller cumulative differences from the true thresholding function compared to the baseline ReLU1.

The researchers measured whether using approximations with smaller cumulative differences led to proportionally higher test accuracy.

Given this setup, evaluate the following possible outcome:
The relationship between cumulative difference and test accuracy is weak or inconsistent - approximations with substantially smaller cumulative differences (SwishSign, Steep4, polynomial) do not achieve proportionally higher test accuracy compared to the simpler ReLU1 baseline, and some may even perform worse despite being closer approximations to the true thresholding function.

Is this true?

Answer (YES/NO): YES